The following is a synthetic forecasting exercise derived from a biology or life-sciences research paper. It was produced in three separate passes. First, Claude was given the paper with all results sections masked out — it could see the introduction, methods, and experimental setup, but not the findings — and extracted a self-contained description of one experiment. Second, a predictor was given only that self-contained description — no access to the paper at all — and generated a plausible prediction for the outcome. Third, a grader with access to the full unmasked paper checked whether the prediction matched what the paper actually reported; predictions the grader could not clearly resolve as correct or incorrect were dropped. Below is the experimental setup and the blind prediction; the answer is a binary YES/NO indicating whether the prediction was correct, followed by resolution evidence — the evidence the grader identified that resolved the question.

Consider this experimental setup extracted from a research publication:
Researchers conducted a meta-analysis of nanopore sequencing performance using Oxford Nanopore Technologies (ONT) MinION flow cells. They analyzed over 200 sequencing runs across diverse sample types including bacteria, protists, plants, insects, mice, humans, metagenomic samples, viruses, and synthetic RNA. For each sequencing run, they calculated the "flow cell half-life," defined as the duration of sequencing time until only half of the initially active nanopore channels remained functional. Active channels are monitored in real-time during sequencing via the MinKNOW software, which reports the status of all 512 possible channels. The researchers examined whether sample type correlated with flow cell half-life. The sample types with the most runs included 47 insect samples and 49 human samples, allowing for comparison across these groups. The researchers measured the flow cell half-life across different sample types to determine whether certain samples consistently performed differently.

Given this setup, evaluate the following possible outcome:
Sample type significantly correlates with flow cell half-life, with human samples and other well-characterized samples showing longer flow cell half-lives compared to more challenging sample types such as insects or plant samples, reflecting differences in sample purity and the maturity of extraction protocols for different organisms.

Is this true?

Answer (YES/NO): NO